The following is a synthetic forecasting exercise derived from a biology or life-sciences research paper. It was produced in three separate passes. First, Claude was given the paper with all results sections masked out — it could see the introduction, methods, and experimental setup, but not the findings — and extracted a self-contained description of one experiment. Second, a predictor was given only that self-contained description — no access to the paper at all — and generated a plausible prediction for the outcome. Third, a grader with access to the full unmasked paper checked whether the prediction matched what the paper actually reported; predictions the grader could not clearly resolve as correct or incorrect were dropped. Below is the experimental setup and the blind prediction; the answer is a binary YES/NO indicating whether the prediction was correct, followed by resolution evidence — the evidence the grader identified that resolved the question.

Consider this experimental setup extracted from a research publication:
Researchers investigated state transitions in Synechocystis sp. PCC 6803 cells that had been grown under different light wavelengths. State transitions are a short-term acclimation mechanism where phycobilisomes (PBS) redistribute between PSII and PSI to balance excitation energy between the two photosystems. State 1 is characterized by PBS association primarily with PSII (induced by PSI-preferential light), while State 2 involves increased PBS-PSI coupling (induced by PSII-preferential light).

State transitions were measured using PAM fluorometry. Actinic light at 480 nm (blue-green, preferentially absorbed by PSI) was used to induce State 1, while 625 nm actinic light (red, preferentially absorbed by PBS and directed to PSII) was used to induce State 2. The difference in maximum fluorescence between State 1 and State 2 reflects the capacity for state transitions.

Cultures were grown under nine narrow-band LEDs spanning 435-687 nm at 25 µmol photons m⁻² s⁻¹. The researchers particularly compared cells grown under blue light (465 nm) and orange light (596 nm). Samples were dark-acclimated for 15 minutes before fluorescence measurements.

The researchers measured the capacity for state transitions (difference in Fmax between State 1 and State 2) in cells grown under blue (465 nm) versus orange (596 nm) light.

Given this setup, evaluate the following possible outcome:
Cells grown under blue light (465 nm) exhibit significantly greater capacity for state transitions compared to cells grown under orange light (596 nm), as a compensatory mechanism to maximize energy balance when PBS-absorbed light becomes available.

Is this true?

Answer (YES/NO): NO